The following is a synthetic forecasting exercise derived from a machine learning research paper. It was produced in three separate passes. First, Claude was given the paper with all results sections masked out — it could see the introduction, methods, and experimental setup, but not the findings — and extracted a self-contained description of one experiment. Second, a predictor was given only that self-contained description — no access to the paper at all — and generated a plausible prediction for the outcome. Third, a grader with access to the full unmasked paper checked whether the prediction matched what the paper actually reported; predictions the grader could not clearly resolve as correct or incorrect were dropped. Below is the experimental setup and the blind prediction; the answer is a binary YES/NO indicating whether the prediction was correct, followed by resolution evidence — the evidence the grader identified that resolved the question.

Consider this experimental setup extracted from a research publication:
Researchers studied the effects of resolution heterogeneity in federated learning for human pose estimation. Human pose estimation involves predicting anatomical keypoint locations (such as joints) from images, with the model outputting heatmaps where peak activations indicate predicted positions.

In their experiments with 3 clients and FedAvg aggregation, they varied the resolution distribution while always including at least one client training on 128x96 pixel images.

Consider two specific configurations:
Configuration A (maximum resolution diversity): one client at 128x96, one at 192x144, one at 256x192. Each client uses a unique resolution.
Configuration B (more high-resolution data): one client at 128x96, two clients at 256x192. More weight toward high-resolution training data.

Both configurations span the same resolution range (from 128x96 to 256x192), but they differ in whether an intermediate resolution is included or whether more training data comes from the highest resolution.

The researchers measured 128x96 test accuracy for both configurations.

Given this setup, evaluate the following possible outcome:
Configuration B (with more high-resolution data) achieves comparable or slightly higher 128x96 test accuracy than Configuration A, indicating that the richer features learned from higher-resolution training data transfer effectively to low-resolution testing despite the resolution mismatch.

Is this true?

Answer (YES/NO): NO